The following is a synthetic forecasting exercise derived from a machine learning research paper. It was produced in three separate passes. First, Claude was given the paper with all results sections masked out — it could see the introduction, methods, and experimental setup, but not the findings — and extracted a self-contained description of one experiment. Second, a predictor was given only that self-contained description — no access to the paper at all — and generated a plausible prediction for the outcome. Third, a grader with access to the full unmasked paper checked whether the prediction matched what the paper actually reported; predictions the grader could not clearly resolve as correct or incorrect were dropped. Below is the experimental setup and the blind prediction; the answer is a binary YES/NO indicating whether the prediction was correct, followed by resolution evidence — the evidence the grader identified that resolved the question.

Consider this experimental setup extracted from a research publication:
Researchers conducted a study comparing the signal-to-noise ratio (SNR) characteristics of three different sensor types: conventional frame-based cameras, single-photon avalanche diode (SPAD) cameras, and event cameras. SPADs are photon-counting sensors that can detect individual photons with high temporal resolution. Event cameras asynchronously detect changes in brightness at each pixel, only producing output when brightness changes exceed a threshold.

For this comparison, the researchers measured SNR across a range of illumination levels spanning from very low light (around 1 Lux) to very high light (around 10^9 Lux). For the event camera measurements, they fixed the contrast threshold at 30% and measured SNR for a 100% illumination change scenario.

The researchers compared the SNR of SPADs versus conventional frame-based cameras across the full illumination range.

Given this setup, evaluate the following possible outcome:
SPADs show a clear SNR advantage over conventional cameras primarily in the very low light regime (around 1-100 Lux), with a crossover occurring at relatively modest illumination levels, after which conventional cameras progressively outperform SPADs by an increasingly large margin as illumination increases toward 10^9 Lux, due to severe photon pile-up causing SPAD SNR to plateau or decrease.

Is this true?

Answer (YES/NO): NO